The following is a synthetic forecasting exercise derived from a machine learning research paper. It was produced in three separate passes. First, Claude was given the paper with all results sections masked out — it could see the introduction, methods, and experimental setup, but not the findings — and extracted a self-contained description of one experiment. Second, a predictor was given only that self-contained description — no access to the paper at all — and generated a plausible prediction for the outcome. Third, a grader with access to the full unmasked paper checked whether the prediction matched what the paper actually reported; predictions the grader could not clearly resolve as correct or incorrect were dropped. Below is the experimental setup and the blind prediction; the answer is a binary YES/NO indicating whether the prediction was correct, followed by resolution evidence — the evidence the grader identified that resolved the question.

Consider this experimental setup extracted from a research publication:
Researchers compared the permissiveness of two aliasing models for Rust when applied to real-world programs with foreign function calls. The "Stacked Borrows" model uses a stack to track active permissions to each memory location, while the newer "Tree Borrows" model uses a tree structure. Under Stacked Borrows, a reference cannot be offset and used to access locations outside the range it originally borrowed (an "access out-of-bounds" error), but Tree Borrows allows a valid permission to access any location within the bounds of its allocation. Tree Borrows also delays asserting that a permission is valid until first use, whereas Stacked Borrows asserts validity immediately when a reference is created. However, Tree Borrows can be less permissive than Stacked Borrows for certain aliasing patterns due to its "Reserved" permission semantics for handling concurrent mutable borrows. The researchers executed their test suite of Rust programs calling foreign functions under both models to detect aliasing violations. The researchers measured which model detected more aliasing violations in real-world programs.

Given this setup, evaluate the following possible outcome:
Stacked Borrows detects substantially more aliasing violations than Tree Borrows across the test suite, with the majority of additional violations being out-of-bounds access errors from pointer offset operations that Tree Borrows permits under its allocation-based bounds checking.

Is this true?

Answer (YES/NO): YES